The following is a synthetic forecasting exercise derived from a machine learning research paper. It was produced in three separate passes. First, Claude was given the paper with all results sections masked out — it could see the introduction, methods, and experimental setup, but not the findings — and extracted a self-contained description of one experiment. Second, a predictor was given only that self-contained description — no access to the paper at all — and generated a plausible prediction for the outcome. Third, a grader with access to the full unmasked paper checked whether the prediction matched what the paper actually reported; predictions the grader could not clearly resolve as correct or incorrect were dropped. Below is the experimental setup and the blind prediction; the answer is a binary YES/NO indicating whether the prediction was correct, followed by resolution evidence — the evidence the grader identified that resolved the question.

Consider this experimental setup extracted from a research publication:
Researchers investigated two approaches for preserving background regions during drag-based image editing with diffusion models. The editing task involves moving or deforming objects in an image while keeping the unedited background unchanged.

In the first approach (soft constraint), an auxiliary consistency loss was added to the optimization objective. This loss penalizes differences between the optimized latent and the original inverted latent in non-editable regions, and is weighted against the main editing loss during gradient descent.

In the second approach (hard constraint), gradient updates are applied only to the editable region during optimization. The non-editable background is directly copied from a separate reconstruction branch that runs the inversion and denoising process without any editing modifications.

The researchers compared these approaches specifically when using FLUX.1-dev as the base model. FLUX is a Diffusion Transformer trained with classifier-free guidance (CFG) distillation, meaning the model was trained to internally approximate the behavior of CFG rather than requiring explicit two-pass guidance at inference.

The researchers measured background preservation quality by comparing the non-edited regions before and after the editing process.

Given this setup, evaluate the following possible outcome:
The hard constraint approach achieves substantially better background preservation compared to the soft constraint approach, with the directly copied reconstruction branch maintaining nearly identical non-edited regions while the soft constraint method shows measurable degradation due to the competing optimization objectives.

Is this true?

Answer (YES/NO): YES